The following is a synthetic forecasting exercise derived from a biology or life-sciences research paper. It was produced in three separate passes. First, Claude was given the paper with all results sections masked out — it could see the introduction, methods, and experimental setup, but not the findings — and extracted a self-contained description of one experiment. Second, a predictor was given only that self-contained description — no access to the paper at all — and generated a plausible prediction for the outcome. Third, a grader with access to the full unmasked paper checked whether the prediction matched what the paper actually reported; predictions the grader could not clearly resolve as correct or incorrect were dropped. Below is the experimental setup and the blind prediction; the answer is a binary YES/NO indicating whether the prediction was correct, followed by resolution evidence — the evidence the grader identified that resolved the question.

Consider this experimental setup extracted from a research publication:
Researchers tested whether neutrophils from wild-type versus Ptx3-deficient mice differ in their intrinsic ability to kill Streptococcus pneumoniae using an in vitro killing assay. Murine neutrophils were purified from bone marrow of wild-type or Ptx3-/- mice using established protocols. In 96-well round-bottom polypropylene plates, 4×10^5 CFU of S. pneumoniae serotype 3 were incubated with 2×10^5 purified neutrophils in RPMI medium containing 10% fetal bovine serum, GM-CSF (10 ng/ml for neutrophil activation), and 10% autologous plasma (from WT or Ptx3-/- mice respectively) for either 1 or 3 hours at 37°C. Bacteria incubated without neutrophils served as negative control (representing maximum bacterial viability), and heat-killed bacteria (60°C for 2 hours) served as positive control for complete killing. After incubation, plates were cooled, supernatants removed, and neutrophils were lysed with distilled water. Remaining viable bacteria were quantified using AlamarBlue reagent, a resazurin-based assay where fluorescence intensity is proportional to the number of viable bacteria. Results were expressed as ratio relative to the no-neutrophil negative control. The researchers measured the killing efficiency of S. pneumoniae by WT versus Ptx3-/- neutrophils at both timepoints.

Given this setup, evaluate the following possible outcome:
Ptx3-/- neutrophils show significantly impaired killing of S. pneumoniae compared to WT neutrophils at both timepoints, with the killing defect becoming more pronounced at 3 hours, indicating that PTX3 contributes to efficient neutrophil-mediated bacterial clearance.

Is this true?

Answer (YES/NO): NO